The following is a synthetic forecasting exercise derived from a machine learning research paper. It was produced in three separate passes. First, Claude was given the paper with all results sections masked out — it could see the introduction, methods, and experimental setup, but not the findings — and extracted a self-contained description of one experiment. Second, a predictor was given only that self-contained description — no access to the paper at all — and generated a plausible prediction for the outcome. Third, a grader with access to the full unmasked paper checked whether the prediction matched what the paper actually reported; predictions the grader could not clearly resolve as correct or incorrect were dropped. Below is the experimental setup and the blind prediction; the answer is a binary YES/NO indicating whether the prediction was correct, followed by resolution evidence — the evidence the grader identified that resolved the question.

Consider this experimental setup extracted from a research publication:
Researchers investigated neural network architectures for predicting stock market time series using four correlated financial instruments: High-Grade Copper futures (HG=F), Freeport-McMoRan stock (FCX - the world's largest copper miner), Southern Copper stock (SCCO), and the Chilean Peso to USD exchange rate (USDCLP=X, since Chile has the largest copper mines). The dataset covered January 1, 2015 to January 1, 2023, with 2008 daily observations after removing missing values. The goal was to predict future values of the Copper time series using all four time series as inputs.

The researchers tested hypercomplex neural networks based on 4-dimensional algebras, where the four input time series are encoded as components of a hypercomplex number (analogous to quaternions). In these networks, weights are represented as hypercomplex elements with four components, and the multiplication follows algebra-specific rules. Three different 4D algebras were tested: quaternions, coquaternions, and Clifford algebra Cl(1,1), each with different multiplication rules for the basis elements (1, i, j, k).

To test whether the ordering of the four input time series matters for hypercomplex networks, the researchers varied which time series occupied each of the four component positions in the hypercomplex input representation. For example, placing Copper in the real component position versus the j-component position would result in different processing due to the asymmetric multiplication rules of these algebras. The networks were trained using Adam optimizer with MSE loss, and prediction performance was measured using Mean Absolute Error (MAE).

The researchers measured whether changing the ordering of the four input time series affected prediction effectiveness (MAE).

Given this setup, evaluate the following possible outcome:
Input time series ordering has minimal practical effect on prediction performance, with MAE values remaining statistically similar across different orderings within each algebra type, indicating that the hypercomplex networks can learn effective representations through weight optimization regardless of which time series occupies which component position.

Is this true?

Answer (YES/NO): NO